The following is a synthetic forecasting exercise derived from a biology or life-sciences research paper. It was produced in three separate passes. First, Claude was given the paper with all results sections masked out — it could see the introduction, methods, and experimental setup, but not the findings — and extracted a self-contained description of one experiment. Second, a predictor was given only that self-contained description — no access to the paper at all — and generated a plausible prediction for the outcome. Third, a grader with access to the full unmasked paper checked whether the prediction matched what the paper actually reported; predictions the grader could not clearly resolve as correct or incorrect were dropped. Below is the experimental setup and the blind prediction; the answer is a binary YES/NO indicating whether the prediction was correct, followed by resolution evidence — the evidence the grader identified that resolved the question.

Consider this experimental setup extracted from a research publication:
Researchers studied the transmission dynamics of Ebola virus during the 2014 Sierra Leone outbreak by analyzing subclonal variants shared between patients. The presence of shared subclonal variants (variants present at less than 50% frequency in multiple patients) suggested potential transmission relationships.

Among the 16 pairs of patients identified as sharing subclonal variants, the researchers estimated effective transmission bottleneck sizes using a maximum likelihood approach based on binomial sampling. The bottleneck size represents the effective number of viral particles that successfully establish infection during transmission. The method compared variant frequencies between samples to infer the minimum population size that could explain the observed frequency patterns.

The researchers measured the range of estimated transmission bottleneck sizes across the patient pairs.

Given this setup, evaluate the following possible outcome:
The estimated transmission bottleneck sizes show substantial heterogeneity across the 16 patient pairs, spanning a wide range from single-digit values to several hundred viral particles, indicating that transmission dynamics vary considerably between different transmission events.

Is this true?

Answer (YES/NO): YES